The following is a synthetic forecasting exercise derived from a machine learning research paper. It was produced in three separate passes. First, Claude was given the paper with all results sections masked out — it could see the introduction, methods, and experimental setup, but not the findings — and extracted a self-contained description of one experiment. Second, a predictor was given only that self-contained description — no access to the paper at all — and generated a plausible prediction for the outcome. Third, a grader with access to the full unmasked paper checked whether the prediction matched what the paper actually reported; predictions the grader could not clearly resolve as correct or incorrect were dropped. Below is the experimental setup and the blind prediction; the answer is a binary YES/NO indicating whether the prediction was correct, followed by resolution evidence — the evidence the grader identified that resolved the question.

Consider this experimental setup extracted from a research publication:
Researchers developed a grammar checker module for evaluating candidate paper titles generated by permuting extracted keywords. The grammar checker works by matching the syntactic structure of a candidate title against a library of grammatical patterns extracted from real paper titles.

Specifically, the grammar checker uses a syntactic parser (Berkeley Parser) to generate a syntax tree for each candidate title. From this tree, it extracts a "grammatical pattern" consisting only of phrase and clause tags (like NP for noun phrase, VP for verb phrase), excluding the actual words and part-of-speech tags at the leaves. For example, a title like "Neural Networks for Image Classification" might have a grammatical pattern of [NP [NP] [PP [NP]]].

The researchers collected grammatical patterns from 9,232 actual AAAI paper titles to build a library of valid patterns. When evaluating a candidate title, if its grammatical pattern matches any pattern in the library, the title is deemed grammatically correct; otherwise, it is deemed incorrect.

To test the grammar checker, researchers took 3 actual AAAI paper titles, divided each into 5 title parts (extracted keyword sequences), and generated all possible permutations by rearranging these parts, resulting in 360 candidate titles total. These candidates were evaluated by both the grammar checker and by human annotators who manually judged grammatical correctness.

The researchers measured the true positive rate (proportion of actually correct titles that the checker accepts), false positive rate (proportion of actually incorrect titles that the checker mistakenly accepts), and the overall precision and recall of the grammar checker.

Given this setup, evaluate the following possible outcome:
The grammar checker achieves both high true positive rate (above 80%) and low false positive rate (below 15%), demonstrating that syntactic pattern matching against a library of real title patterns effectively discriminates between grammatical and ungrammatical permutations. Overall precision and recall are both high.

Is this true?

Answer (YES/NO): NO